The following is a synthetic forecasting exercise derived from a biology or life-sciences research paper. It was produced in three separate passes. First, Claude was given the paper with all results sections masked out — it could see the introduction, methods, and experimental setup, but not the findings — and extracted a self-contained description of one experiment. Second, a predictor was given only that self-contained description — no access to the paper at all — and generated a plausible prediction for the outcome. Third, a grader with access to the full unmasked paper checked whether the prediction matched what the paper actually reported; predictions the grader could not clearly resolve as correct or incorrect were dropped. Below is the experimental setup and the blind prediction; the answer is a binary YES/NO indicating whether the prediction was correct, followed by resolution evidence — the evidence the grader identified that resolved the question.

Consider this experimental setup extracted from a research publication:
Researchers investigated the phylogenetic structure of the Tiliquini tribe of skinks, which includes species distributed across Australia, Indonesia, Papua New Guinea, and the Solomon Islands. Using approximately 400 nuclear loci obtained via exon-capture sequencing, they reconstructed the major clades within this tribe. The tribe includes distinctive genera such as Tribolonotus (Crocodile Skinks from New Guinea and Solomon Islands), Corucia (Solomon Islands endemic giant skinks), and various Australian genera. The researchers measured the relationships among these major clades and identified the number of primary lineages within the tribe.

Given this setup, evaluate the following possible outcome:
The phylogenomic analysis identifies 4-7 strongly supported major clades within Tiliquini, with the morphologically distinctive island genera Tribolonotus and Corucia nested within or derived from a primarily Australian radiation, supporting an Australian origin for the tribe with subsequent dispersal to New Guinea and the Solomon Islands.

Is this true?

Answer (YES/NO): NO